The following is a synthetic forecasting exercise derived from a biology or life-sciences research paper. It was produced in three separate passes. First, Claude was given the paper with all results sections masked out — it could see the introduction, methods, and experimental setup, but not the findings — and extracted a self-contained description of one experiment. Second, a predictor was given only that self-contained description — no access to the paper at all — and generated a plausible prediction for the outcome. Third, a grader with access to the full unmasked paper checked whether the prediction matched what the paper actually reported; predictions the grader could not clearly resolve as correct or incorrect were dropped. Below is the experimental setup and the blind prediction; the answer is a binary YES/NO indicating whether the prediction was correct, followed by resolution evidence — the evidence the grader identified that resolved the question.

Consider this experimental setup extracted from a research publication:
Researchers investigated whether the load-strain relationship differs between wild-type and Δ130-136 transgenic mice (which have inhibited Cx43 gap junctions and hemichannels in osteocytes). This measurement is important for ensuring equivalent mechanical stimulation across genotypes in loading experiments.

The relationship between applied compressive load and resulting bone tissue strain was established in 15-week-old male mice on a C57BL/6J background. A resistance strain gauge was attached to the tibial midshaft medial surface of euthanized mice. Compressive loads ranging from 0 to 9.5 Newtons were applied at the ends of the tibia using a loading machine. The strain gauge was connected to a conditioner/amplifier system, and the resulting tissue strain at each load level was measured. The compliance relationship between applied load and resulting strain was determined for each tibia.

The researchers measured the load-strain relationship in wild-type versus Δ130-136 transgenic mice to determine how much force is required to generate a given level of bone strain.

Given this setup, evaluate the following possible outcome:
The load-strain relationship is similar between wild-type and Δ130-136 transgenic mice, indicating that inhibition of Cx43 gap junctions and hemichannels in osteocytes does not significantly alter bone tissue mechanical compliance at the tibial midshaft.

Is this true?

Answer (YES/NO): NO